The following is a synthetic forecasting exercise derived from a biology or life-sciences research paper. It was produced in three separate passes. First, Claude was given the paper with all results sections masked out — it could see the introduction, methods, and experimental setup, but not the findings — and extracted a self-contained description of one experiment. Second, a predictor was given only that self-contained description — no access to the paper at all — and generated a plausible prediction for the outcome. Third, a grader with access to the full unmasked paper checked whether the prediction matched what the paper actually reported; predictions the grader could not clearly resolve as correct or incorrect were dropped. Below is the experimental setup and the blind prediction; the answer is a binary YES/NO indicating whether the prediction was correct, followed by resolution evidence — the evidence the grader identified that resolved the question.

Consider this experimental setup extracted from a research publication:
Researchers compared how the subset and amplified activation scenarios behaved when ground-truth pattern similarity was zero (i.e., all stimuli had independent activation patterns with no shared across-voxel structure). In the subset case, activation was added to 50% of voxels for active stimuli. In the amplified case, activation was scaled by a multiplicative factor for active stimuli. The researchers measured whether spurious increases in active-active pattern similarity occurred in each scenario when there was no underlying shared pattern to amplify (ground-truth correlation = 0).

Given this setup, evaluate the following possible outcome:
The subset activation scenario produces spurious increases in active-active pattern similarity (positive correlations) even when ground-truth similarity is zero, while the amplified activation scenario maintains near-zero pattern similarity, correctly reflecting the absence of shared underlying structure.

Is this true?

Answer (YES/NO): YES